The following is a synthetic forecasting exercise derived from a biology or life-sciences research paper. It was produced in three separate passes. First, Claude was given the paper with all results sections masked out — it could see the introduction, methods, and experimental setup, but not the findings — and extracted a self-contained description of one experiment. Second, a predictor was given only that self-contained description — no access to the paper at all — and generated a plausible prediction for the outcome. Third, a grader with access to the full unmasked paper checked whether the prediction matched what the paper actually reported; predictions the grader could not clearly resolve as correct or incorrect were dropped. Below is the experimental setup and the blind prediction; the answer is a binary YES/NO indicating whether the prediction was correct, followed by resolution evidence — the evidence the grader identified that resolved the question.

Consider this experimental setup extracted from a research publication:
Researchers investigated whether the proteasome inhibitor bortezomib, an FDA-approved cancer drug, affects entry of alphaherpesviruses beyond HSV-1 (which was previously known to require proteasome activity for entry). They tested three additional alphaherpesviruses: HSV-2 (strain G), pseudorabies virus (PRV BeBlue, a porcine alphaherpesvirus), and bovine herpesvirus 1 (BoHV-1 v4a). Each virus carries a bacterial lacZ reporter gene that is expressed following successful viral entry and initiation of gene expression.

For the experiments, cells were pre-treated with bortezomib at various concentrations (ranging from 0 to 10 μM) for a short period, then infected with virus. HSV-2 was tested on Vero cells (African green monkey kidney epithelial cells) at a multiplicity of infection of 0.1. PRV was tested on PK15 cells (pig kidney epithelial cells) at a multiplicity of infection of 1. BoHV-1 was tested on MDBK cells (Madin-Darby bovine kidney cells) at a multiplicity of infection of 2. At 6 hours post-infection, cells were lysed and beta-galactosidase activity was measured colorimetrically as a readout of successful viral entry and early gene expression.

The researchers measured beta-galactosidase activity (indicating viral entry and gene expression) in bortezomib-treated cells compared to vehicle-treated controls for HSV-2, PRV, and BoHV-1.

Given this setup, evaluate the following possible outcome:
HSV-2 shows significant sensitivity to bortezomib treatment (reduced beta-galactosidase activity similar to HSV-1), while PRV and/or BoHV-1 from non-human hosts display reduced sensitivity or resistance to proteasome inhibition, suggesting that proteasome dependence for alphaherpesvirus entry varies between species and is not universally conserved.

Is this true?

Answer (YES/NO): NO